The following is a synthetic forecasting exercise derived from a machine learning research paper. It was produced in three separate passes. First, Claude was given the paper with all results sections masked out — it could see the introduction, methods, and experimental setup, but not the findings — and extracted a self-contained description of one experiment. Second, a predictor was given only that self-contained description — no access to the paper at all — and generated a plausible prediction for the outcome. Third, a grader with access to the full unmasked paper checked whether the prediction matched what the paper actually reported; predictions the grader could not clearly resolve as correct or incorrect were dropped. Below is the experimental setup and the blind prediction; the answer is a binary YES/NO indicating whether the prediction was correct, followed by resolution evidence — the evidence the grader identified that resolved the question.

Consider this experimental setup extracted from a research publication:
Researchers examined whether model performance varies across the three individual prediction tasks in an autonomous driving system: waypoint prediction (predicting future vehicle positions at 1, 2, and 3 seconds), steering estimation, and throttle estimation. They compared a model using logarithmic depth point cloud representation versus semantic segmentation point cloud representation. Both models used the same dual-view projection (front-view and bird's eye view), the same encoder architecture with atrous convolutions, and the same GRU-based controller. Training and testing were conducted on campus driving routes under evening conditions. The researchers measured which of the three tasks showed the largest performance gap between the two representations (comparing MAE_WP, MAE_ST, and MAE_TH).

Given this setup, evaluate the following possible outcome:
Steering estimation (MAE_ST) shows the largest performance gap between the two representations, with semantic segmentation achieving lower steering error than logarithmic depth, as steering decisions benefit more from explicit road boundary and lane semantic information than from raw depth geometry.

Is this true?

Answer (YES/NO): NO